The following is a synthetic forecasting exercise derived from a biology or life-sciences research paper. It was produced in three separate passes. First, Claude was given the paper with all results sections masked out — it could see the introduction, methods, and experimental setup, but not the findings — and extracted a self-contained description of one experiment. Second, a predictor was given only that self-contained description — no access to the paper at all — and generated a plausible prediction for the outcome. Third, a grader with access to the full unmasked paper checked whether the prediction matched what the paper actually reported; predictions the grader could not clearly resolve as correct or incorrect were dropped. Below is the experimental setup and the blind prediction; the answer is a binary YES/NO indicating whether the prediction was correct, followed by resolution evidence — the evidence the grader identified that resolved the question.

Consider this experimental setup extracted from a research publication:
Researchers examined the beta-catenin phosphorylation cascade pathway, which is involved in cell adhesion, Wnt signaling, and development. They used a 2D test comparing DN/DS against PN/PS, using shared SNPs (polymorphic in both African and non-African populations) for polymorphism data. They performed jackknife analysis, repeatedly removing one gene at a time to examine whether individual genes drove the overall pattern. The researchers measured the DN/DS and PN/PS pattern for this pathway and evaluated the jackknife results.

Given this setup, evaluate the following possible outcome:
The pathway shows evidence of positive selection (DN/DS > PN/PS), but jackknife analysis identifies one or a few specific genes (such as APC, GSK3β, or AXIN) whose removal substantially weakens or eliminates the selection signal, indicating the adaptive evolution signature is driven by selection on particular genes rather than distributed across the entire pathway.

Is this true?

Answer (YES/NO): NO